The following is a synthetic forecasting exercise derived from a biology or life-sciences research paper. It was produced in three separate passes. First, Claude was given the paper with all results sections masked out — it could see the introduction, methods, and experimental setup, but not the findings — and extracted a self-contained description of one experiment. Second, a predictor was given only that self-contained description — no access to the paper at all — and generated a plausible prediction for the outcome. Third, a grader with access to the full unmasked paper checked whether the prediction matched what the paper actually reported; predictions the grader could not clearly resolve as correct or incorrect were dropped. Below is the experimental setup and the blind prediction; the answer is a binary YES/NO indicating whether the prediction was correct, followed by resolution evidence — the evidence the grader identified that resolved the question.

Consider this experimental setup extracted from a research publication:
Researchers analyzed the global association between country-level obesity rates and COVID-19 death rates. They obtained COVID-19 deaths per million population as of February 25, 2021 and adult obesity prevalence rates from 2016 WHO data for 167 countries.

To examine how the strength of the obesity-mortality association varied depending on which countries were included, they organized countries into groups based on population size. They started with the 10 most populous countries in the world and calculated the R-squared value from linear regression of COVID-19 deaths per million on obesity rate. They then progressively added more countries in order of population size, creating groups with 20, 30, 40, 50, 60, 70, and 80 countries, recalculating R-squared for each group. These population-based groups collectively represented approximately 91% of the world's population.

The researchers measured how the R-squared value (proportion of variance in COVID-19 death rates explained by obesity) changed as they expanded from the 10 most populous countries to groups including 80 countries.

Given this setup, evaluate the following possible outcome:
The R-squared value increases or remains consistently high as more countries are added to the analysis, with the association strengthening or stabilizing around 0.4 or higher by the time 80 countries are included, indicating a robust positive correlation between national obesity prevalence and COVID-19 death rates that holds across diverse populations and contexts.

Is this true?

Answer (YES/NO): NO